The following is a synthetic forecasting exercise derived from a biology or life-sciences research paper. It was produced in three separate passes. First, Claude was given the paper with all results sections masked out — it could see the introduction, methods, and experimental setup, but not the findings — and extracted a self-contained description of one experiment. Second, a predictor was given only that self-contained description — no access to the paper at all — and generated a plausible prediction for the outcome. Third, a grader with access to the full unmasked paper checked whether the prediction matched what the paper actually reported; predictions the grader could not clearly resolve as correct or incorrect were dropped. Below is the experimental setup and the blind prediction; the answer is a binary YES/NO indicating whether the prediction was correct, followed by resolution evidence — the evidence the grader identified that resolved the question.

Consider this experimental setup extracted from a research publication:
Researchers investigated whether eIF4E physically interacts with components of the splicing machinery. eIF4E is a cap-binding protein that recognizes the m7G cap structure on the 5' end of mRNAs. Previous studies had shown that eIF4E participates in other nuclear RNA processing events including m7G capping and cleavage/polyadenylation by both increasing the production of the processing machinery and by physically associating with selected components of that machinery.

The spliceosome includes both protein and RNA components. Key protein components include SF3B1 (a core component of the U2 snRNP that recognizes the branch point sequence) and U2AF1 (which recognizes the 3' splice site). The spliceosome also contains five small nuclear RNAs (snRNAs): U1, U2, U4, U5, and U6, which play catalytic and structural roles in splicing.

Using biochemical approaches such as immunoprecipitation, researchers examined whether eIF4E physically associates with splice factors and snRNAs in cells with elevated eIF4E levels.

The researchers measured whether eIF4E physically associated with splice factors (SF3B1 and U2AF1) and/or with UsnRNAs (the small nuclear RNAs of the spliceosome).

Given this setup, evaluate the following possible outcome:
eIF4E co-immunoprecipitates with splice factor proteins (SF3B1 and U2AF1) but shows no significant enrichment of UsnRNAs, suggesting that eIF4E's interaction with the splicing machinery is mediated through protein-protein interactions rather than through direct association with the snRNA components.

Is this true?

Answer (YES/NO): NO